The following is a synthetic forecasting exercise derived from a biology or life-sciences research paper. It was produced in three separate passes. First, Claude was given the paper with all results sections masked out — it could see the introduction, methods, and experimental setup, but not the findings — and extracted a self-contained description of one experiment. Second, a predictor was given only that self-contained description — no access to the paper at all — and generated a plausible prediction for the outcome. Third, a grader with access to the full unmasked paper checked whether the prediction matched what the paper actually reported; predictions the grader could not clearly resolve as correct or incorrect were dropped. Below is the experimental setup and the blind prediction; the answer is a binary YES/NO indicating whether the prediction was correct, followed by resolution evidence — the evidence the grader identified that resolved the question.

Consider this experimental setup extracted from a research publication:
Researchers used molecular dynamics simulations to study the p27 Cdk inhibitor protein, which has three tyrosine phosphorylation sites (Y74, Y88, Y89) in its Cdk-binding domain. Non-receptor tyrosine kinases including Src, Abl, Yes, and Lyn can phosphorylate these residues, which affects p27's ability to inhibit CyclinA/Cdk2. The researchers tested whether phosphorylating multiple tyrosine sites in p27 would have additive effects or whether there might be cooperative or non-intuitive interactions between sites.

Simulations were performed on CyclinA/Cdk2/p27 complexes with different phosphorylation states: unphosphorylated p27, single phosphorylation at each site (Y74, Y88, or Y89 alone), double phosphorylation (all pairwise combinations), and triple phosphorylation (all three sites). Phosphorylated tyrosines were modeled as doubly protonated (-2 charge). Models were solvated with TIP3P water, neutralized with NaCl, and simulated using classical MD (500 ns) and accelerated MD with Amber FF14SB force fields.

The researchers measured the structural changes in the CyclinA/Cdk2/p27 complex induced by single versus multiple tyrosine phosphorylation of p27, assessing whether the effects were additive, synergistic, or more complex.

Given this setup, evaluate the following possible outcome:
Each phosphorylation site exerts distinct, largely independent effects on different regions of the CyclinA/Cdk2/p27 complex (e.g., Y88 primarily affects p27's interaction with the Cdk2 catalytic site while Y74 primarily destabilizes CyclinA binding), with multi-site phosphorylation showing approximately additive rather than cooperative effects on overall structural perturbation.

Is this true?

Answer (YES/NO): NO